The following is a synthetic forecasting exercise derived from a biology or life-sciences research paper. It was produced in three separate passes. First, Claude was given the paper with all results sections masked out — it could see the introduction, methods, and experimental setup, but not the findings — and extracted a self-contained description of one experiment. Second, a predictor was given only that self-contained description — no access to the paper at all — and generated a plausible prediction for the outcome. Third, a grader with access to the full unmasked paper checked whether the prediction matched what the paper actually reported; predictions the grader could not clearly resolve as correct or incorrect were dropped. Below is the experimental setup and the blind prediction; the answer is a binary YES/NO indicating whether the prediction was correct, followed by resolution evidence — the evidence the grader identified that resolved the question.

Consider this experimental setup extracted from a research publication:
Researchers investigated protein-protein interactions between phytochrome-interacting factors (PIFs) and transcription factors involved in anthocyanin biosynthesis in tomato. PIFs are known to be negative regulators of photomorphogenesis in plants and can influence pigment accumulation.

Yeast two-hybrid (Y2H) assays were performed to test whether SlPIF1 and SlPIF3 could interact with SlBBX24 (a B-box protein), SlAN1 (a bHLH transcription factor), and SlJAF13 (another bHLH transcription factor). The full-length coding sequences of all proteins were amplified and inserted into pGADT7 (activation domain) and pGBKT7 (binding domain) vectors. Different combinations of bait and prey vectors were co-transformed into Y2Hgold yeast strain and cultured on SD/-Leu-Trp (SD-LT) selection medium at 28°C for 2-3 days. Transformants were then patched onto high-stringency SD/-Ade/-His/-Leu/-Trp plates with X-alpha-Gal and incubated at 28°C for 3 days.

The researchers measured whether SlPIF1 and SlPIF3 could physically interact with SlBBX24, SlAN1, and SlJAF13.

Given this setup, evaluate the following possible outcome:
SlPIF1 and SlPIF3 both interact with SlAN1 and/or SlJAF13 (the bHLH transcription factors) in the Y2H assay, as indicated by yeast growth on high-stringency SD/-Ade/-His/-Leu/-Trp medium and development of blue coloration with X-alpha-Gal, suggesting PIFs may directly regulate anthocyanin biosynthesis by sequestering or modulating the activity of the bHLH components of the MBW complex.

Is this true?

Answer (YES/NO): YES